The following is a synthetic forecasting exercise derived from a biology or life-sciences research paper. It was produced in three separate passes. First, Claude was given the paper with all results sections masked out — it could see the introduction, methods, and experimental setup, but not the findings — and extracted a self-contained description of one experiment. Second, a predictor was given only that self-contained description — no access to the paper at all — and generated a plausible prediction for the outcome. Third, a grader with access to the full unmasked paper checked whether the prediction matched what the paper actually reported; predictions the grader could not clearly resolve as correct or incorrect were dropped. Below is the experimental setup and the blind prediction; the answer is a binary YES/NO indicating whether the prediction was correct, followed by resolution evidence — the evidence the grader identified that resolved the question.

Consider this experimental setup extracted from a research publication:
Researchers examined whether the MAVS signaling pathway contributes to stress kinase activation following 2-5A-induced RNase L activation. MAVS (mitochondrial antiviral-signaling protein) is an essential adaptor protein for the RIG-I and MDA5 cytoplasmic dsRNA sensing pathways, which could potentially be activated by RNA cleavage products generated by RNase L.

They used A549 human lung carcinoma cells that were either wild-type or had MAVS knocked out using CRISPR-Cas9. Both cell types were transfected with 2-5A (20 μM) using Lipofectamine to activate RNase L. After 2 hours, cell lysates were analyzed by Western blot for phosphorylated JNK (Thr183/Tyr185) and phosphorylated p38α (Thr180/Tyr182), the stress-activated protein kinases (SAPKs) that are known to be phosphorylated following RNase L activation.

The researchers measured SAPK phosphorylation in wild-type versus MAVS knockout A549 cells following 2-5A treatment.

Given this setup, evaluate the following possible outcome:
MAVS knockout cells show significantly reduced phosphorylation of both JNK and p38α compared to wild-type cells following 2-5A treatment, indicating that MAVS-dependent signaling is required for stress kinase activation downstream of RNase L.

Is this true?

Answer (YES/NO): NO